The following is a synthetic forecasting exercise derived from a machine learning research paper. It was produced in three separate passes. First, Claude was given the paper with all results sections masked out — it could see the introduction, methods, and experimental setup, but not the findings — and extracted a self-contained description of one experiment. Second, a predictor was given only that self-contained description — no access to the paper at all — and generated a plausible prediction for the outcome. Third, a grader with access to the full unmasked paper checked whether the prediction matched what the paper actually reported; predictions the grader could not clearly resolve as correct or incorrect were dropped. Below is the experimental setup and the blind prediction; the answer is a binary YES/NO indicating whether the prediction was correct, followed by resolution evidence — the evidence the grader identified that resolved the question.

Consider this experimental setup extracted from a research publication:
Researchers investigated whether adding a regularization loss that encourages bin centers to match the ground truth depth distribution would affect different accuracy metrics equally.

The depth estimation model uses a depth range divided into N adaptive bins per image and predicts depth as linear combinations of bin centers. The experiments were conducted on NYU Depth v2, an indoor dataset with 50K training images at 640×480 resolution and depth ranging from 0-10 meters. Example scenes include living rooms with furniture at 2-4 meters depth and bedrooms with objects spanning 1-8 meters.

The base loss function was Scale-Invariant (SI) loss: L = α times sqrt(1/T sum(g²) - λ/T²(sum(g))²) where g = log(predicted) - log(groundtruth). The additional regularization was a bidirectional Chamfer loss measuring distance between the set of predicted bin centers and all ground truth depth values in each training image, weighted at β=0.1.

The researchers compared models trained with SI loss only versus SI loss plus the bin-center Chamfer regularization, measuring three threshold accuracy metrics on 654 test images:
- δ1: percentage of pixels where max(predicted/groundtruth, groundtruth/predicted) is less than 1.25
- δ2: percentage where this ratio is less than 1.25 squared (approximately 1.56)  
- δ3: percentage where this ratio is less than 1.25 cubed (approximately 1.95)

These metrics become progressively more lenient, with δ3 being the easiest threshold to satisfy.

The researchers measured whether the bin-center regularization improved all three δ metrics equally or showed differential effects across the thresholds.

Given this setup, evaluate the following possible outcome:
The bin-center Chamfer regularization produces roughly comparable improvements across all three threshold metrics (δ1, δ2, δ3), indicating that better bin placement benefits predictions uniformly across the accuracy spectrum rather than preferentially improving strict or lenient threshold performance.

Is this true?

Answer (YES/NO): NO